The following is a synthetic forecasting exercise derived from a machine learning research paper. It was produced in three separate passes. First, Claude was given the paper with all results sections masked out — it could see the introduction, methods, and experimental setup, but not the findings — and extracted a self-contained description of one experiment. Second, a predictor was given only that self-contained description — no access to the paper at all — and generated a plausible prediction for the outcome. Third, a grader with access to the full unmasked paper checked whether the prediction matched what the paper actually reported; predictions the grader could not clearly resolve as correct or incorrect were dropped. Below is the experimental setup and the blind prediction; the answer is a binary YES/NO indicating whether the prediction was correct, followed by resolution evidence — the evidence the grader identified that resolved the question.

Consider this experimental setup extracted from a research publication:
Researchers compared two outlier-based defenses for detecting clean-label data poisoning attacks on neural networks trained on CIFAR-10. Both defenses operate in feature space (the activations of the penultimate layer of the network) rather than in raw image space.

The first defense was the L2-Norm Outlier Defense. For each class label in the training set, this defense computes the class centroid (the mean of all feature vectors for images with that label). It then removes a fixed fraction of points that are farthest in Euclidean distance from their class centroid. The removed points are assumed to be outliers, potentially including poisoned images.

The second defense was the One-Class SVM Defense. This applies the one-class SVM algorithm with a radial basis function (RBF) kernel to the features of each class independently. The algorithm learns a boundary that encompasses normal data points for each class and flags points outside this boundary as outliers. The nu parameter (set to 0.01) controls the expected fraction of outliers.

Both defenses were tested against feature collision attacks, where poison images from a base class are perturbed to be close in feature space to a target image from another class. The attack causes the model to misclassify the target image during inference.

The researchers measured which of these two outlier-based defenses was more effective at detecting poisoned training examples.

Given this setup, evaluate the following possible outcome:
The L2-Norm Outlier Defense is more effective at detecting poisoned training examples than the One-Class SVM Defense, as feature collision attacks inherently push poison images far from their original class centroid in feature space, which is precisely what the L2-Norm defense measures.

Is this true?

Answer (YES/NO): YES